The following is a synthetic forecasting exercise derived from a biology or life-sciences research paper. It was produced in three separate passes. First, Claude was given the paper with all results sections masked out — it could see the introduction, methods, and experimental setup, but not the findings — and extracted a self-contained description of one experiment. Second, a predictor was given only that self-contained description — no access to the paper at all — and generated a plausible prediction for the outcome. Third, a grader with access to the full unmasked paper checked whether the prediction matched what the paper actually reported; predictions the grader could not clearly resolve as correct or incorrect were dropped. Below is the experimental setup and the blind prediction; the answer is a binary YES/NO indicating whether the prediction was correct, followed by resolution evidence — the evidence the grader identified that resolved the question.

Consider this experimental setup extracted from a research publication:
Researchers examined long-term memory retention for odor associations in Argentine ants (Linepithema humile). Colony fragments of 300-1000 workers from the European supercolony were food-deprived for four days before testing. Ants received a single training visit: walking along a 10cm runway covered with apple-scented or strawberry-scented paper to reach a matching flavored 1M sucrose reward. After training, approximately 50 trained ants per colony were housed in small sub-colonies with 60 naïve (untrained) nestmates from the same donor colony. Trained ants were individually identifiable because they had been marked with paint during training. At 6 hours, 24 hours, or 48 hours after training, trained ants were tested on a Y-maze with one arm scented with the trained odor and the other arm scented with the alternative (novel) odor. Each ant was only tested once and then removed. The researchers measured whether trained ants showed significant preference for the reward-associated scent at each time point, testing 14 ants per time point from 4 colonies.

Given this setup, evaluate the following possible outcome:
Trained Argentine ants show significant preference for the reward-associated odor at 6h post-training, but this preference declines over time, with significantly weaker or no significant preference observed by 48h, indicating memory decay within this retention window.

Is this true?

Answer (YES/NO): NO